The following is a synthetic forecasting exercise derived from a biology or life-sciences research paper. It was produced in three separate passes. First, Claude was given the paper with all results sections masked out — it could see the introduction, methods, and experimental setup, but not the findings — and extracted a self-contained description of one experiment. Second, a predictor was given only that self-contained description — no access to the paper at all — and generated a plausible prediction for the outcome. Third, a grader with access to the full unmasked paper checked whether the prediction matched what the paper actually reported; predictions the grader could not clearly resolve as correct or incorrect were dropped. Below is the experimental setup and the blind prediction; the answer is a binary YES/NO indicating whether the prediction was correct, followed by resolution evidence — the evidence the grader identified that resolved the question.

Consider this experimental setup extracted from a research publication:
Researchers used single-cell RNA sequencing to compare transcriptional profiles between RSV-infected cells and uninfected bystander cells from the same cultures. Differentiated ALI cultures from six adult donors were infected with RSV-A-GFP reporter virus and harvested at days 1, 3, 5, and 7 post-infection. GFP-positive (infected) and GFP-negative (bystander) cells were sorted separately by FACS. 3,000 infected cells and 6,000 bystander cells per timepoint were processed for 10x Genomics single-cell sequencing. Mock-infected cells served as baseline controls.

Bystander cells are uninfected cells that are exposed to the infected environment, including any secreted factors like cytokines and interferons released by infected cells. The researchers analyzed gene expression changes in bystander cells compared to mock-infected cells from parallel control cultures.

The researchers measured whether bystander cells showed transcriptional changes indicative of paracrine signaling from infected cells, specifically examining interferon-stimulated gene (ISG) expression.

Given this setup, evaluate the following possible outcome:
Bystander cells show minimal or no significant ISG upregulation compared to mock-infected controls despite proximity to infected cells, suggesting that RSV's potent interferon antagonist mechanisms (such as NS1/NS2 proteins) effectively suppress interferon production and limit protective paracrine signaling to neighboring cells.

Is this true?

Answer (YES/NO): NO